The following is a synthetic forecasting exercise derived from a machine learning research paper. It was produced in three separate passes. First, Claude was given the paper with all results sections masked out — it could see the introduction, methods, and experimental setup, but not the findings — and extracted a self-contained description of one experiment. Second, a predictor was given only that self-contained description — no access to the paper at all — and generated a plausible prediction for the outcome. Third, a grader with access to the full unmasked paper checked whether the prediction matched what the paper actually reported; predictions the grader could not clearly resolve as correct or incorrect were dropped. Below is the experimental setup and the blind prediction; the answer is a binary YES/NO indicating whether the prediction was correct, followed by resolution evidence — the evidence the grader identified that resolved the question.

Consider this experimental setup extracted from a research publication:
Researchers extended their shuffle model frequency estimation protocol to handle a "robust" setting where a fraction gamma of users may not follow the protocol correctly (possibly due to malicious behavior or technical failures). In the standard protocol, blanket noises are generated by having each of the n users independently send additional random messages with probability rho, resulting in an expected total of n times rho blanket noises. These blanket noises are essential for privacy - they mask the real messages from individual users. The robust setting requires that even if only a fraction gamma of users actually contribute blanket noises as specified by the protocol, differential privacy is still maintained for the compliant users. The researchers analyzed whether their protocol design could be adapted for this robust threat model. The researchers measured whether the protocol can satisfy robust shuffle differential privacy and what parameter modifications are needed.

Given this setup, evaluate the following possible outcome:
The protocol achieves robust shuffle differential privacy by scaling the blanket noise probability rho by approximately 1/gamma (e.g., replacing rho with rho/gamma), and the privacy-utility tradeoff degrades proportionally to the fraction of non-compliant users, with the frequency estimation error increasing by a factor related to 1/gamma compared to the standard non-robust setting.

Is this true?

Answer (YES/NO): YES